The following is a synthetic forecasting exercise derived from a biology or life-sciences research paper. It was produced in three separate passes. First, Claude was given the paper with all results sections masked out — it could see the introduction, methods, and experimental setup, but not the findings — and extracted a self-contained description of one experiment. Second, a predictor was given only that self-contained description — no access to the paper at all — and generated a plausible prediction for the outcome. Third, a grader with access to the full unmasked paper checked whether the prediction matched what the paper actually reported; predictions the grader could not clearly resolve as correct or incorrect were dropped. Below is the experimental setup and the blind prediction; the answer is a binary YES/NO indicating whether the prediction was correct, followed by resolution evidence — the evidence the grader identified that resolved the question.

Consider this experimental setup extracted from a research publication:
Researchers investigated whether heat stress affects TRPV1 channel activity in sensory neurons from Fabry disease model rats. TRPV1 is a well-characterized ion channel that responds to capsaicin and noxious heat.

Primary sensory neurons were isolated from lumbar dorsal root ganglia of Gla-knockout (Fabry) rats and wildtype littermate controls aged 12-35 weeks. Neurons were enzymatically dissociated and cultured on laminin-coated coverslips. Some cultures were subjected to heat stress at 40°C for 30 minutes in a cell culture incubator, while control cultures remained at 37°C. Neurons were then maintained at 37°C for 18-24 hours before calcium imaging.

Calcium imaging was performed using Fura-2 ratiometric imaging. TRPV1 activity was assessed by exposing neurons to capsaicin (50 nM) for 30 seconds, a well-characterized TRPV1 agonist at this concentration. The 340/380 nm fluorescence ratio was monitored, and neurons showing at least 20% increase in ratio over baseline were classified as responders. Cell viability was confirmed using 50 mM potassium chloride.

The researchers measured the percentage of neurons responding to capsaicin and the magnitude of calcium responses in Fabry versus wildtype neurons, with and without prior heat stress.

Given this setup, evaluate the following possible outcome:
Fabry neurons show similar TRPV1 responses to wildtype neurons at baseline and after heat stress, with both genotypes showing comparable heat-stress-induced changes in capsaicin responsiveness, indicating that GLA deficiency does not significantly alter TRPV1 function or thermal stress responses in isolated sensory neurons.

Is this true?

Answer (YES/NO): NO